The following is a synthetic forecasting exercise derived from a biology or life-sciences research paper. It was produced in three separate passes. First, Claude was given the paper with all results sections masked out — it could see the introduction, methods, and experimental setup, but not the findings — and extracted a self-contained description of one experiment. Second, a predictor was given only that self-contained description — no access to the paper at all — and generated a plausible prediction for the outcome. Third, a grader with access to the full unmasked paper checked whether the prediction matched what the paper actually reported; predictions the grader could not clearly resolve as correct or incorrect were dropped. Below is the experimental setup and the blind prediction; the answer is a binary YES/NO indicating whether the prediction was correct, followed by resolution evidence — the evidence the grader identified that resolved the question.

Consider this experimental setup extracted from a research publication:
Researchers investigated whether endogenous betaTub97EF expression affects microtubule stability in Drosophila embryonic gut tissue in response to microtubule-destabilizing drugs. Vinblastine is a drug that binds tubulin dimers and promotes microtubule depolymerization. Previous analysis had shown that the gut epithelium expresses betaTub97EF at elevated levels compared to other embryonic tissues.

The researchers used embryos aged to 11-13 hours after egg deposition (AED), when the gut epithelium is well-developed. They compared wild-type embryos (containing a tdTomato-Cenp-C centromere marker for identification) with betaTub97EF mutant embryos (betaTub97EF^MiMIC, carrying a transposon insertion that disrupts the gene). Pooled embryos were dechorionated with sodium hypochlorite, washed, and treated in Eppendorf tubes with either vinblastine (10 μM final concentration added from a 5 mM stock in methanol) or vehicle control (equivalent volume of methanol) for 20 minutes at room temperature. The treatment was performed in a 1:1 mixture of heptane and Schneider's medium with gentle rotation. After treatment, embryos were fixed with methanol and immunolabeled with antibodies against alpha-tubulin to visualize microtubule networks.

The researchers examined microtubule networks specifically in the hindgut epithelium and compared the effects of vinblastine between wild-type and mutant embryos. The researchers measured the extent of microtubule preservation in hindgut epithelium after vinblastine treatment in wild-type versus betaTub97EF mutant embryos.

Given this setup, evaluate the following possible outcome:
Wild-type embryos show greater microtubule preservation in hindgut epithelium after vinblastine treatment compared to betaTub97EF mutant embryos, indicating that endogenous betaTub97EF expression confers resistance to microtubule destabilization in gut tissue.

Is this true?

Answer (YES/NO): YES